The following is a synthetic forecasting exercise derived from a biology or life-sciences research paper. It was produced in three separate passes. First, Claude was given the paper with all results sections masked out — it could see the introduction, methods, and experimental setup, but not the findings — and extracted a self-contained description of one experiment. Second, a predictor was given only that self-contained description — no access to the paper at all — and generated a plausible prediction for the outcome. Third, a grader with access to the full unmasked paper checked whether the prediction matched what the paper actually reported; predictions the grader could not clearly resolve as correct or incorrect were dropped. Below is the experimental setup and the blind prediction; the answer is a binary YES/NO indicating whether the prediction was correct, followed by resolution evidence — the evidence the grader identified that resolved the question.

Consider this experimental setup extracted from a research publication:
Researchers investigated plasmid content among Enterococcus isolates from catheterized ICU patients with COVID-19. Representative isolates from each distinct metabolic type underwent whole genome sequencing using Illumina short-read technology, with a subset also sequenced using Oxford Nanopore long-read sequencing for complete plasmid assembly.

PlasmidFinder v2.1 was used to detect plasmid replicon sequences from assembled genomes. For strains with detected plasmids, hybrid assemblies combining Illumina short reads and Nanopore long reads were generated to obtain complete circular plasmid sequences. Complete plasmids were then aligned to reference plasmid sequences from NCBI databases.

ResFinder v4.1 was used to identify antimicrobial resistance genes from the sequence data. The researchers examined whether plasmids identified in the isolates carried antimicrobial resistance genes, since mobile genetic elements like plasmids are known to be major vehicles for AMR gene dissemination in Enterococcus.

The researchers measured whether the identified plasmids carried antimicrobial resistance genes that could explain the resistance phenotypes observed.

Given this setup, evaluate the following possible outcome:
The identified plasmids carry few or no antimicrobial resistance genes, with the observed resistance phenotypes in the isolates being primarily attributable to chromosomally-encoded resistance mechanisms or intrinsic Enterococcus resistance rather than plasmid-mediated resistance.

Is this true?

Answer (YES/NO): YES